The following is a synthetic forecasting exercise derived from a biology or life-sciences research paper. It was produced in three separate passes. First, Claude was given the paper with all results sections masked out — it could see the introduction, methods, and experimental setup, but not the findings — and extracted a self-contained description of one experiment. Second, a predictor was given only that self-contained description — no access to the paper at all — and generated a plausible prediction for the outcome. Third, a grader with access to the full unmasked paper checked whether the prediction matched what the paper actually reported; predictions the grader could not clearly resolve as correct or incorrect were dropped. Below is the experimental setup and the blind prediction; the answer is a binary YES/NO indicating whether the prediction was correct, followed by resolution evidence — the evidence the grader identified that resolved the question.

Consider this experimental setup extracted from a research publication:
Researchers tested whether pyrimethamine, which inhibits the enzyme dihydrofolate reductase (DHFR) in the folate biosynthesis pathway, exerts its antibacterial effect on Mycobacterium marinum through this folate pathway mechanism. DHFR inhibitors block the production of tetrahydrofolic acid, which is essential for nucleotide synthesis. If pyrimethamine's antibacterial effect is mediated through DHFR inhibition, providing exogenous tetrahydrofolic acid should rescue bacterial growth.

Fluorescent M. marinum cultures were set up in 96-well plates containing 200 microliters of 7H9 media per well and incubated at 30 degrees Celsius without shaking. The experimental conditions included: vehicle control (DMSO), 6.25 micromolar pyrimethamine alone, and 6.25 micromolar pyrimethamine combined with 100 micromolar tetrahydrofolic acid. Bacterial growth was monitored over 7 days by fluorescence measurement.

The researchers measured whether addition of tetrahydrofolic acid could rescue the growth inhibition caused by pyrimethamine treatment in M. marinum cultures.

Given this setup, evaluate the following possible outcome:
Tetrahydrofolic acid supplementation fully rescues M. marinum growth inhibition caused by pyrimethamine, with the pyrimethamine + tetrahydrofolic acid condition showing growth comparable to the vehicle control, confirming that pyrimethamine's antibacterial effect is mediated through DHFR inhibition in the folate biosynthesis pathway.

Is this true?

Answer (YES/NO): NO